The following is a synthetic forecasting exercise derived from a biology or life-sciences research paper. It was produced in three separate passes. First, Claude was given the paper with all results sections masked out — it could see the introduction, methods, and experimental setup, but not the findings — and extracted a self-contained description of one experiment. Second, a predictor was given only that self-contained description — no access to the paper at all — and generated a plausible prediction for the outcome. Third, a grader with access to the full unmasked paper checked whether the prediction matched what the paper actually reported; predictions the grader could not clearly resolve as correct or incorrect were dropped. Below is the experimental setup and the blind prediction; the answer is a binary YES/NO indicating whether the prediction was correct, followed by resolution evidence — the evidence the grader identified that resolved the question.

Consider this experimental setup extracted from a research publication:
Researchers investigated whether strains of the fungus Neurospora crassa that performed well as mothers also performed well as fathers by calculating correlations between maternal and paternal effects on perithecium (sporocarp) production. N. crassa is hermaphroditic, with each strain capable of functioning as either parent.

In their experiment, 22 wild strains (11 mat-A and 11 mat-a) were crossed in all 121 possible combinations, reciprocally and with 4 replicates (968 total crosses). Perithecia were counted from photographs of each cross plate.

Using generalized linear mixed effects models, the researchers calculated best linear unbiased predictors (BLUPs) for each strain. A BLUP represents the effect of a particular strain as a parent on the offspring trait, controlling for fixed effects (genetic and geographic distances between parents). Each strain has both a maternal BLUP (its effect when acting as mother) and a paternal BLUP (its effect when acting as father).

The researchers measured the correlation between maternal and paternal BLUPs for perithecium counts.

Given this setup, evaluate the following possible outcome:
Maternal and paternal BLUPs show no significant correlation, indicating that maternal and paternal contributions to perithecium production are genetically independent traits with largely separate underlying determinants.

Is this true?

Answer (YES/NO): YES